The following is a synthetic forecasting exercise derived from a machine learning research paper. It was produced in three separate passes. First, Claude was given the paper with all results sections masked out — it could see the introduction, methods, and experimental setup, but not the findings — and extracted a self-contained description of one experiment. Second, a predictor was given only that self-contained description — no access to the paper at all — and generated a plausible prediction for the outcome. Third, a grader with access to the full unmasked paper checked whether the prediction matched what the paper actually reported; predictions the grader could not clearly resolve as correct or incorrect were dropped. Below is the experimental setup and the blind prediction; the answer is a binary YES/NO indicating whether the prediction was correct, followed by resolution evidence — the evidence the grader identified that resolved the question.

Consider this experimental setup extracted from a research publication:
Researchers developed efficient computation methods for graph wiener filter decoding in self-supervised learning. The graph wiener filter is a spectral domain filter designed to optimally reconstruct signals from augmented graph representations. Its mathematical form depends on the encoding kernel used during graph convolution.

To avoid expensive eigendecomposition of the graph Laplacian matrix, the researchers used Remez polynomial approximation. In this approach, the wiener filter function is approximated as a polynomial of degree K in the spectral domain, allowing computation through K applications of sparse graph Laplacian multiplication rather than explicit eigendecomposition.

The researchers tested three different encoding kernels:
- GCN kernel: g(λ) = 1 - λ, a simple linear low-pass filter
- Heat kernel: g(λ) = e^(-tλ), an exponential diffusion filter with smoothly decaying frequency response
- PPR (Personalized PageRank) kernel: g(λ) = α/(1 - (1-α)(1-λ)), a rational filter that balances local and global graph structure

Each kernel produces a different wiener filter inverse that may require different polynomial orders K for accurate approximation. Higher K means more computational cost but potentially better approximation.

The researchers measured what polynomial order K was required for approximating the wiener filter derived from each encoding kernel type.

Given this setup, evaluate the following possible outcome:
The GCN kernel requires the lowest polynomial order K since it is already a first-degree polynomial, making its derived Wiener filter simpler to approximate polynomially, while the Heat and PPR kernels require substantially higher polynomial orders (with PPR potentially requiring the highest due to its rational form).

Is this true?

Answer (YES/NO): NO